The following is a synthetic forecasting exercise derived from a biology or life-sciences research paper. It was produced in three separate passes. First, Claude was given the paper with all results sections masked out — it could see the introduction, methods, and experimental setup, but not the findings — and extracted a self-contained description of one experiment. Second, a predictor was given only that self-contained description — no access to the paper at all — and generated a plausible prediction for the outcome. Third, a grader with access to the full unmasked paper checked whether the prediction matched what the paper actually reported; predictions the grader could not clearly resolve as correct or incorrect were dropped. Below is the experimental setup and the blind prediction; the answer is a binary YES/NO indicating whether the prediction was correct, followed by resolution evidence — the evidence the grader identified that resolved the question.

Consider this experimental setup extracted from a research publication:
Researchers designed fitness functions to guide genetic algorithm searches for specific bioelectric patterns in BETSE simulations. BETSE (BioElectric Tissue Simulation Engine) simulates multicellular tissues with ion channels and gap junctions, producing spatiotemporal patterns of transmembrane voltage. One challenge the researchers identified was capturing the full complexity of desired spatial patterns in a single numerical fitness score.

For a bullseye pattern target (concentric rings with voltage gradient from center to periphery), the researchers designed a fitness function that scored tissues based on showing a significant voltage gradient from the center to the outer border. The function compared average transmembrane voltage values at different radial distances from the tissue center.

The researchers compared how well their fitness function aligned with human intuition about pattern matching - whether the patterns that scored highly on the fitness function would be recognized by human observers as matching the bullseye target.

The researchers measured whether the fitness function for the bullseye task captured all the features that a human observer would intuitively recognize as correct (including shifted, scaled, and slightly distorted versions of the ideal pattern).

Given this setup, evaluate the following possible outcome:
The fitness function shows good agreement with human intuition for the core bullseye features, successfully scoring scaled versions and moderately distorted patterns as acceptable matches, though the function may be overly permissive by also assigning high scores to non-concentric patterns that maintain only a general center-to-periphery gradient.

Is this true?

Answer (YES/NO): NO